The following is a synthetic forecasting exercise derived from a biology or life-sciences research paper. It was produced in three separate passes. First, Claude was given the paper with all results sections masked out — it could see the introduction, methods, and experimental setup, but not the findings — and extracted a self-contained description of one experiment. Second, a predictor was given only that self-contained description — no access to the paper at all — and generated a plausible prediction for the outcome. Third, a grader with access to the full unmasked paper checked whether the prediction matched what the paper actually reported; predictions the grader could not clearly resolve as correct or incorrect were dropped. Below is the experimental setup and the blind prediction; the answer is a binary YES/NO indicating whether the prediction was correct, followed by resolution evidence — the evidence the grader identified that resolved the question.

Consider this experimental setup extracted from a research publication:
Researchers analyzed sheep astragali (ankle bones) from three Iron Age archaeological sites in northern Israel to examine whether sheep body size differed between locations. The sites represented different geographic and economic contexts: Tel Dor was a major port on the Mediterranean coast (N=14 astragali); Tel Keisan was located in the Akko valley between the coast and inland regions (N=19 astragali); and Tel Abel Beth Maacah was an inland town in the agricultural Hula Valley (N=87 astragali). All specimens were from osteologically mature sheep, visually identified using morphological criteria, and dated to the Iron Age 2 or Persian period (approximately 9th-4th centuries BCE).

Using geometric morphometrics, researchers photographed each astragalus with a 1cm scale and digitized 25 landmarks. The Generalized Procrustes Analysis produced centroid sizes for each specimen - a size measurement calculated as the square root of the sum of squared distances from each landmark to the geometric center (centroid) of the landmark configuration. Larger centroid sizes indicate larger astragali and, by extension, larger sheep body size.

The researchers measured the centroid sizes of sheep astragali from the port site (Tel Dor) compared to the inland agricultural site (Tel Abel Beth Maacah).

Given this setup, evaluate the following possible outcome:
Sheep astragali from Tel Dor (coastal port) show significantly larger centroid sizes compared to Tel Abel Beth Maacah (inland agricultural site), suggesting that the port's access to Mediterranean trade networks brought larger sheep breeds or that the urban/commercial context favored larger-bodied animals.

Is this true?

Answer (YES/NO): NO